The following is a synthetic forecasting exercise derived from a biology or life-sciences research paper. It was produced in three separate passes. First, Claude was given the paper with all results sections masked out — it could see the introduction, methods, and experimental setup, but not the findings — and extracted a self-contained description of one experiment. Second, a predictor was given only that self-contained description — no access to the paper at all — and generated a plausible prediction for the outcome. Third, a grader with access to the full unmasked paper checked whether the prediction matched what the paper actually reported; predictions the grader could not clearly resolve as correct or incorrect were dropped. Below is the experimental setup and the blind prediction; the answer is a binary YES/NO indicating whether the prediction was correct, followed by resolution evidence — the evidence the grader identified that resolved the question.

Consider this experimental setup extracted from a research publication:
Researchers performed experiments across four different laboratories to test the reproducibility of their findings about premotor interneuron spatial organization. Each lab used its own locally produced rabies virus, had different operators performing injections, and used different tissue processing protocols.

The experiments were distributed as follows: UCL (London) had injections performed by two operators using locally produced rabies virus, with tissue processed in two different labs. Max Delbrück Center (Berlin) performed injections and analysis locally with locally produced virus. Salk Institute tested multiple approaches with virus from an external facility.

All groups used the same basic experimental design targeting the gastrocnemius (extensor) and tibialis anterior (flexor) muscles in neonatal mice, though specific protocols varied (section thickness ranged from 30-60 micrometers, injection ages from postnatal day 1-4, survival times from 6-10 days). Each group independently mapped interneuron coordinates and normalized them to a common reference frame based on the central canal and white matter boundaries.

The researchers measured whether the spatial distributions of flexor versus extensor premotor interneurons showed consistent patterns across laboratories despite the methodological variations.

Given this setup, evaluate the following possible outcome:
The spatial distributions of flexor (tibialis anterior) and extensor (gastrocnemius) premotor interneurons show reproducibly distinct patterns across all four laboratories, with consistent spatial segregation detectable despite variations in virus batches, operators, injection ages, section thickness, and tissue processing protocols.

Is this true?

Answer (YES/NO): NO